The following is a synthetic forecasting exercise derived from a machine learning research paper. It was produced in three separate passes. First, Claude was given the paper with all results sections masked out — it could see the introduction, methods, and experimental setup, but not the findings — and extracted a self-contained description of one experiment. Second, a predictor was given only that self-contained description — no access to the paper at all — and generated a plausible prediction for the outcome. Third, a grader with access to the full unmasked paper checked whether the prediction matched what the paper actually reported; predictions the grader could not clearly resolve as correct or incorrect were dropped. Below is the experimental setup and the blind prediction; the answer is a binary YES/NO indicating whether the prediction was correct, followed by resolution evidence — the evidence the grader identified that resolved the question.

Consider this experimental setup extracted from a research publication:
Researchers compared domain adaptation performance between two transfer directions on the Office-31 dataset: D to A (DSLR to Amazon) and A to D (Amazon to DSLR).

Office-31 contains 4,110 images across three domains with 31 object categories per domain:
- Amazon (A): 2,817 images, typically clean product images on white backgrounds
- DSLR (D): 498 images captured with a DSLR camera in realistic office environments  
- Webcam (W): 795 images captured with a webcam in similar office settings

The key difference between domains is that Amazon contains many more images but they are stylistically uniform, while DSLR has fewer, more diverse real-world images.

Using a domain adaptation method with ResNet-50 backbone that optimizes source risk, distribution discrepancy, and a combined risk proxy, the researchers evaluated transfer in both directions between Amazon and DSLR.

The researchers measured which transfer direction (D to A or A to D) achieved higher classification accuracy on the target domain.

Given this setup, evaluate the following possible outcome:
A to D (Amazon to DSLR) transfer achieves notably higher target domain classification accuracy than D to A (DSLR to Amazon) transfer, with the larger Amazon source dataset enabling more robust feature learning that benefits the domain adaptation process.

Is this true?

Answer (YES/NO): YES